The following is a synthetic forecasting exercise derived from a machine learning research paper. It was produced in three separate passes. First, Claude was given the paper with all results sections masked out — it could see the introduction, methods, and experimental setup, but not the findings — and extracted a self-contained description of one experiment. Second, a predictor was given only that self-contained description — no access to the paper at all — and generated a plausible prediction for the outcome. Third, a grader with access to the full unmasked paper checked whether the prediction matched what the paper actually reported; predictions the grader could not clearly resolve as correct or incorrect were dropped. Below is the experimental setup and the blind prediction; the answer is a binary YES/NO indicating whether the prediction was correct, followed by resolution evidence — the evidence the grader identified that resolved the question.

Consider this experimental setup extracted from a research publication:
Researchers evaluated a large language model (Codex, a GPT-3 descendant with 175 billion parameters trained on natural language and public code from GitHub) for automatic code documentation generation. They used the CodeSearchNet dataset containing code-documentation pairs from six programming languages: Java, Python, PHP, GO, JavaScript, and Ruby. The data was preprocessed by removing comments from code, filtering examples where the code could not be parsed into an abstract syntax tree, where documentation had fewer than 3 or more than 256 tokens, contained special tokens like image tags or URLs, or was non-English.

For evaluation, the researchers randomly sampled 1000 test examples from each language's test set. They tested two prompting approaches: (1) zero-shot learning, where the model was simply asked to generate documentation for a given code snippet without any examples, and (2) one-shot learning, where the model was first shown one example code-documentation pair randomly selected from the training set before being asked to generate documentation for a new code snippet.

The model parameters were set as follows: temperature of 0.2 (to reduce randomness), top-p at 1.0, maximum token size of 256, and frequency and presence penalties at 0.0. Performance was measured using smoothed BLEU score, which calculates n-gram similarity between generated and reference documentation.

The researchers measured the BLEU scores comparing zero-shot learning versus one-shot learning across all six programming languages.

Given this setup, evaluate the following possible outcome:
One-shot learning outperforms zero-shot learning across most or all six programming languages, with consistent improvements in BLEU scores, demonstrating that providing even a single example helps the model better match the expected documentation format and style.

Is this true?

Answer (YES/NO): YES